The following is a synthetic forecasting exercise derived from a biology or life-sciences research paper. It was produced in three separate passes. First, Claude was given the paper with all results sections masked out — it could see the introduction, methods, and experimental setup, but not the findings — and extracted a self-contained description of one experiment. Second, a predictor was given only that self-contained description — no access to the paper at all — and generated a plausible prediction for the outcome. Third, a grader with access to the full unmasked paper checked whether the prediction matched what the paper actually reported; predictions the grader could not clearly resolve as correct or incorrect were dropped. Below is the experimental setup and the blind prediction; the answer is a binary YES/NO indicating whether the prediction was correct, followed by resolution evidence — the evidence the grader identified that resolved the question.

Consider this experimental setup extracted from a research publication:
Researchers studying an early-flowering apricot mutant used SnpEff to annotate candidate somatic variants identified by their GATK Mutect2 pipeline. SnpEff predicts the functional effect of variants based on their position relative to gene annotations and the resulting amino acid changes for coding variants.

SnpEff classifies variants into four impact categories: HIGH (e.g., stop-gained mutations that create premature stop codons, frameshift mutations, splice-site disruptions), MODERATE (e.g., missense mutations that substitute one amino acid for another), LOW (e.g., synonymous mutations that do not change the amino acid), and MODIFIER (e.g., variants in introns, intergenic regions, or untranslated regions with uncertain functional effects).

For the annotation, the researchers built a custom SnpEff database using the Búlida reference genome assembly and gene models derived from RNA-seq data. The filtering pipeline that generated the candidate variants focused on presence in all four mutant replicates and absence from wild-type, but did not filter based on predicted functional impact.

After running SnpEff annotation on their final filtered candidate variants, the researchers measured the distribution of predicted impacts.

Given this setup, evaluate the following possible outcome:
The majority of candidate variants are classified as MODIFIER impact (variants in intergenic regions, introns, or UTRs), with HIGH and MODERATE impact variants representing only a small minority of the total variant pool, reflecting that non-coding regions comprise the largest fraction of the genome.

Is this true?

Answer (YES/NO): YES